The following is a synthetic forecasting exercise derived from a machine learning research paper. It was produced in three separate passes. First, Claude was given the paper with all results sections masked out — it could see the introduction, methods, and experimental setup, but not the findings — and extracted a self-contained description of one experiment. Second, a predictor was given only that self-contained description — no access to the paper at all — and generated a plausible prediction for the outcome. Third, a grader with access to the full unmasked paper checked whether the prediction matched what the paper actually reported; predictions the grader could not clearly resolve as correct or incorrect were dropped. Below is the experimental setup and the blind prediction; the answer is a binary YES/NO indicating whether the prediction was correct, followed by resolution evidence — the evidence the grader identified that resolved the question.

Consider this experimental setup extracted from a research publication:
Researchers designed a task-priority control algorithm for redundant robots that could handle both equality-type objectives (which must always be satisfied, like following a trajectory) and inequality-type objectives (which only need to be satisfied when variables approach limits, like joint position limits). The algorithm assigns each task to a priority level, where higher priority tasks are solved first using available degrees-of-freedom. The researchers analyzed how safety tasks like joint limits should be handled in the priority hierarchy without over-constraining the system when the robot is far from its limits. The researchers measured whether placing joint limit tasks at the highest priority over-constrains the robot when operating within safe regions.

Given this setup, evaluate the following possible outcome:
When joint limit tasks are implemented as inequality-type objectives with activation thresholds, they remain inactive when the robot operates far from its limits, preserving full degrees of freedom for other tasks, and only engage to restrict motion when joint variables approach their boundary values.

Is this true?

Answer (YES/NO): YES